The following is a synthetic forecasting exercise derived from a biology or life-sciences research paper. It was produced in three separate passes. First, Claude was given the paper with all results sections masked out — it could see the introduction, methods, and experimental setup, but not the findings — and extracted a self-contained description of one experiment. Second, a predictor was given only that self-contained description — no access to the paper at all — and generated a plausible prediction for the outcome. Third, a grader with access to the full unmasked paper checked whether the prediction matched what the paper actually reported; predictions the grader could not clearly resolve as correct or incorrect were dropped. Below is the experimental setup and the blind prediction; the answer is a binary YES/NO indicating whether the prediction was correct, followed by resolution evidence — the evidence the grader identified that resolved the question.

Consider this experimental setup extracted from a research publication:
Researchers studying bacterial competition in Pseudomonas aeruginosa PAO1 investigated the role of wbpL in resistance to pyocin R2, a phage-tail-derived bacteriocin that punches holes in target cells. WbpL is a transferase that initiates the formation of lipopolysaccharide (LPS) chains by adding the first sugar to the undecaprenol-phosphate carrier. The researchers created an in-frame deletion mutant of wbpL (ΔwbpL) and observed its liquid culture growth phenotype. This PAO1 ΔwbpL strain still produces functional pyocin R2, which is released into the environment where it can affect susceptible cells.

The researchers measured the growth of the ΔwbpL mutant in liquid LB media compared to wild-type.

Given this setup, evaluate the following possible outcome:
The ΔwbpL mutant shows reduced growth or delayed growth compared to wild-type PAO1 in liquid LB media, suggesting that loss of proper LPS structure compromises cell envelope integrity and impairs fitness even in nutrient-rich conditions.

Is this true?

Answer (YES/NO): NO